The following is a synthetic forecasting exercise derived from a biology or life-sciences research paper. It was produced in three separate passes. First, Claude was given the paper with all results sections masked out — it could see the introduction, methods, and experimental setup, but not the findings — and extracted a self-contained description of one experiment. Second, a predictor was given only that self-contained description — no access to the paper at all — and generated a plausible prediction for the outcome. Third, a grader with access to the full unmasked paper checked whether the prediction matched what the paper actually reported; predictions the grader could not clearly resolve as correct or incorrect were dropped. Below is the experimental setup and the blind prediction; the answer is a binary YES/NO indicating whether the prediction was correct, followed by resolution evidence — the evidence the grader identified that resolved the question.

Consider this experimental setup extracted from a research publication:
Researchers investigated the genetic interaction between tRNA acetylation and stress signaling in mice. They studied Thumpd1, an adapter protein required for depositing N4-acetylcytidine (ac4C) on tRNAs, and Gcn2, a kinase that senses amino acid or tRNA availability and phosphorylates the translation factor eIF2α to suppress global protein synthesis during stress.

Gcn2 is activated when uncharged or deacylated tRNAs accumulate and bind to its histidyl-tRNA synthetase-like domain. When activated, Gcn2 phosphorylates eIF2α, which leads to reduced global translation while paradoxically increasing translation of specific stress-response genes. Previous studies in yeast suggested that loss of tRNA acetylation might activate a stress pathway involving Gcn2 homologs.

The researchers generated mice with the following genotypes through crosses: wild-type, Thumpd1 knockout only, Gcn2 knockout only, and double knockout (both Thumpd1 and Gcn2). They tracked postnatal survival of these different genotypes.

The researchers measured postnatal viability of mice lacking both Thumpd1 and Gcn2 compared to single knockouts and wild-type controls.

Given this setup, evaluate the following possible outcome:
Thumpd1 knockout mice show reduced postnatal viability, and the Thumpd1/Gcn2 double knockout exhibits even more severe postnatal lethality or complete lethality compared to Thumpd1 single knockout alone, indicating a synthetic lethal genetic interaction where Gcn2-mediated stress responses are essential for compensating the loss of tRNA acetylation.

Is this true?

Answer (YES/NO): YES